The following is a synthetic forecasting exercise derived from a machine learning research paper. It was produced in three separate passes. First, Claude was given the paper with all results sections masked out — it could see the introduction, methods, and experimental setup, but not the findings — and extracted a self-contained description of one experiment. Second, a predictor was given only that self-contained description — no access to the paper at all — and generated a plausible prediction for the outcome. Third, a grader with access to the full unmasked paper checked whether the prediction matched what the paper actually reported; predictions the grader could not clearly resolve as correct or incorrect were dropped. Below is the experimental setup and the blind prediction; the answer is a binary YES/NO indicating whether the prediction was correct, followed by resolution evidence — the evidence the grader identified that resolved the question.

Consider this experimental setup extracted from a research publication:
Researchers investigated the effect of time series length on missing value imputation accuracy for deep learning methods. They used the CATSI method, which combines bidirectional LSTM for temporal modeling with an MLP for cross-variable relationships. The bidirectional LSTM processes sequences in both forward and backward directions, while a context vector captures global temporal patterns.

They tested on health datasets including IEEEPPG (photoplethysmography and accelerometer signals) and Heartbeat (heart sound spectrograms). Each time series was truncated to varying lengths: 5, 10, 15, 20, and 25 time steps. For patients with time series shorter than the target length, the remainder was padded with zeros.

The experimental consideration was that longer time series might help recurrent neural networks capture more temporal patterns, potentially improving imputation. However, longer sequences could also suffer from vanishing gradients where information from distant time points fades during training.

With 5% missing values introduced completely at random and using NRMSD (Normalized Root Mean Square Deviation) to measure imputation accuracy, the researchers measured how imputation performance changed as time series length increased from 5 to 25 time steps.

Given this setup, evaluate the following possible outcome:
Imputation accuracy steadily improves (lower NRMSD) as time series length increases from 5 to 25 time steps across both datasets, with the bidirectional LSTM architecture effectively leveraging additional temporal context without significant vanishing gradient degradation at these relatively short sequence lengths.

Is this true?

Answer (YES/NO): YES